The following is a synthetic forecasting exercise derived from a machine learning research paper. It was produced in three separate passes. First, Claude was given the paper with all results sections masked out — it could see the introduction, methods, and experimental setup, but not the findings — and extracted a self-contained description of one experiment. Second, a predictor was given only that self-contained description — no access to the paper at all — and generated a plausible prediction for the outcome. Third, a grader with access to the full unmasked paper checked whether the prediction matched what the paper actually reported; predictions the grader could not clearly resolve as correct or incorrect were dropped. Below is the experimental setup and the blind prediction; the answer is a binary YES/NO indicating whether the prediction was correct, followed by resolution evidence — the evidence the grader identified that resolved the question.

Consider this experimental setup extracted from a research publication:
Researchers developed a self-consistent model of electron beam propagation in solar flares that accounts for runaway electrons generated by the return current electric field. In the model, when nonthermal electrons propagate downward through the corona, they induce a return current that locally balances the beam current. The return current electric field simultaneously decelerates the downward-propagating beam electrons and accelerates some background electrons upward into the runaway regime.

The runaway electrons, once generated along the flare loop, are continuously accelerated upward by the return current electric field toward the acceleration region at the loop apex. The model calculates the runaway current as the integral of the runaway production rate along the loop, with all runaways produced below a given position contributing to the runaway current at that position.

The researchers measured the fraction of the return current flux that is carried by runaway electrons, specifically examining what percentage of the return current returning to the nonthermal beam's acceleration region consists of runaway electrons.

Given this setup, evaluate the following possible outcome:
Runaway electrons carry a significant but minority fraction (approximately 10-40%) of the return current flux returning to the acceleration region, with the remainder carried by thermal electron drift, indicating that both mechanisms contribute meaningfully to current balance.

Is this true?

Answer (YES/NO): NO